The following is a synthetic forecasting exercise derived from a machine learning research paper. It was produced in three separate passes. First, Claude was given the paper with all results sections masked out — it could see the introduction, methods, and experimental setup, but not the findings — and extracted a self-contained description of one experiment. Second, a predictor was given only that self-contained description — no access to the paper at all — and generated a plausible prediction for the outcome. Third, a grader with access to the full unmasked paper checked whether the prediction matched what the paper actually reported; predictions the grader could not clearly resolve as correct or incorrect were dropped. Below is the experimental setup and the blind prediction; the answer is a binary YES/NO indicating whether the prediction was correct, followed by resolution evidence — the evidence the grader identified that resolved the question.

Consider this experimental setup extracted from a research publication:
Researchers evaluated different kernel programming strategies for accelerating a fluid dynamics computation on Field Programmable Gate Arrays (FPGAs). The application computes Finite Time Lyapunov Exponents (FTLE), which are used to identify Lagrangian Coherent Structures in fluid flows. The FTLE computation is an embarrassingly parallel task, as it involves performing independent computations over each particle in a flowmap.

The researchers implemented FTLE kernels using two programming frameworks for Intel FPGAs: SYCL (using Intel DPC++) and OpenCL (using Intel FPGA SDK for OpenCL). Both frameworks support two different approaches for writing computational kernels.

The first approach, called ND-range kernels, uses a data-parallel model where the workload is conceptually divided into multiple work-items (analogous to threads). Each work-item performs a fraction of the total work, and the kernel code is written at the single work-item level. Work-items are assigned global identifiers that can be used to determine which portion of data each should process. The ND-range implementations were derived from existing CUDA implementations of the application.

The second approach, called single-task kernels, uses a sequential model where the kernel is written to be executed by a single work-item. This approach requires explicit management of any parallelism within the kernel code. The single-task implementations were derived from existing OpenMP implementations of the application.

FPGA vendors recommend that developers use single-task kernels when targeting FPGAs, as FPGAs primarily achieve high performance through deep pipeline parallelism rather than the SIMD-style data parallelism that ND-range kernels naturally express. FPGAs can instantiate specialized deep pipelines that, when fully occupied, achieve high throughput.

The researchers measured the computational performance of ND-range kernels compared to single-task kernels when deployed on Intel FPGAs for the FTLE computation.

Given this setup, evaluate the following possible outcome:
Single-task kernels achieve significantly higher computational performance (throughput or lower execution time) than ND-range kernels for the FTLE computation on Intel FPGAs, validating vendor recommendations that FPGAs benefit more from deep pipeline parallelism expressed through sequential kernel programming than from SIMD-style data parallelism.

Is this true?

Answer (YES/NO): NO